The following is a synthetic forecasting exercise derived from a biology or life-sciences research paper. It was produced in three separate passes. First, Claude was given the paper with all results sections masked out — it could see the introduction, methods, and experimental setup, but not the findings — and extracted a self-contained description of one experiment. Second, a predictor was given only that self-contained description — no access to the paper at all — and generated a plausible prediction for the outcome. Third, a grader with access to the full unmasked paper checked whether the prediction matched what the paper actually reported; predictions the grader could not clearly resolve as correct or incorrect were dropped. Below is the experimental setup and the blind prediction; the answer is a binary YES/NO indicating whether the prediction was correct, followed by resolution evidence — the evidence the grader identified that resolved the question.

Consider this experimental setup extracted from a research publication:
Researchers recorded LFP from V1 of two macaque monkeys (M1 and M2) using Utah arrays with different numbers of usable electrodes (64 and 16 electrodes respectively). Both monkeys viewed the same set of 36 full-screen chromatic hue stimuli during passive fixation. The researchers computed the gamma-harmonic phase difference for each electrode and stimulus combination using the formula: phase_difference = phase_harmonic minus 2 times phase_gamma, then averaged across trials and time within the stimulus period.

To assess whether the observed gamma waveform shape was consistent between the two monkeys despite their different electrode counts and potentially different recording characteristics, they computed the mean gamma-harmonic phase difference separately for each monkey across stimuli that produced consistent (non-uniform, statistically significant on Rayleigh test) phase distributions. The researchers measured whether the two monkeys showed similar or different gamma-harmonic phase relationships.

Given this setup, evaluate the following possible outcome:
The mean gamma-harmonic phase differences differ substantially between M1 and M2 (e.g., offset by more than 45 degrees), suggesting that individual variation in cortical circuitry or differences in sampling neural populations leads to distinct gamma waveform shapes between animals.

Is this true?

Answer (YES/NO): NO